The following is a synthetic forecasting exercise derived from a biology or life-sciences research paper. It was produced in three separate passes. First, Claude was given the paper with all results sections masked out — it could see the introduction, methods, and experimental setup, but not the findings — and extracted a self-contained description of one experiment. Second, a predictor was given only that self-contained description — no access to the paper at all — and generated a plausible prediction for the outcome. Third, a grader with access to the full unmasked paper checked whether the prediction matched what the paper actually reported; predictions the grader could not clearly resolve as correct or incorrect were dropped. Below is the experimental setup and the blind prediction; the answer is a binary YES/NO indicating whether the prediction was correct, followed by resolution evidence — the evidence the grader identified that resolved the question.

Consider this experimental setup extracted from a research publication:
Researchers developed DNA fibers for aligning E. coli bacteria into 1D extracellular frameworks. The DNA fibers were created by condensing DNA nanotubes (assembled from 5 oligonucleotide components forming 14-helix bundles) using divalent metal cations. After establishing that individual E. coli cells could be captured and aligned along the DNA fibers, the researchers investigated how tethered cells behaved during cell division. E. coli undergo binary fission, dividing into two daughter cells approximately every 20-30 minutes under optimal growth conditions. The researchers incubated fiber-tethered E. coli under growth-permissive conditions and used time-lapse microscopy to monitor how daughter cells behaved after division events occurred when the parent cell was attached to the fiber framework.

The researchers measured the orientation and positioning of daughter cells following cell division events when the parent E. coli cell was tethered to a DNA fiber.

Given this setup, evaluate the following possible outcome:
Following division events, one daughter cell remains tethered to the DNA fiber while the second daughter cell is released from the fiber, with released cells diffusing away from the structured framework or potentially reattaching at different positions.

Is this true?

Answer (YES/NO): NO